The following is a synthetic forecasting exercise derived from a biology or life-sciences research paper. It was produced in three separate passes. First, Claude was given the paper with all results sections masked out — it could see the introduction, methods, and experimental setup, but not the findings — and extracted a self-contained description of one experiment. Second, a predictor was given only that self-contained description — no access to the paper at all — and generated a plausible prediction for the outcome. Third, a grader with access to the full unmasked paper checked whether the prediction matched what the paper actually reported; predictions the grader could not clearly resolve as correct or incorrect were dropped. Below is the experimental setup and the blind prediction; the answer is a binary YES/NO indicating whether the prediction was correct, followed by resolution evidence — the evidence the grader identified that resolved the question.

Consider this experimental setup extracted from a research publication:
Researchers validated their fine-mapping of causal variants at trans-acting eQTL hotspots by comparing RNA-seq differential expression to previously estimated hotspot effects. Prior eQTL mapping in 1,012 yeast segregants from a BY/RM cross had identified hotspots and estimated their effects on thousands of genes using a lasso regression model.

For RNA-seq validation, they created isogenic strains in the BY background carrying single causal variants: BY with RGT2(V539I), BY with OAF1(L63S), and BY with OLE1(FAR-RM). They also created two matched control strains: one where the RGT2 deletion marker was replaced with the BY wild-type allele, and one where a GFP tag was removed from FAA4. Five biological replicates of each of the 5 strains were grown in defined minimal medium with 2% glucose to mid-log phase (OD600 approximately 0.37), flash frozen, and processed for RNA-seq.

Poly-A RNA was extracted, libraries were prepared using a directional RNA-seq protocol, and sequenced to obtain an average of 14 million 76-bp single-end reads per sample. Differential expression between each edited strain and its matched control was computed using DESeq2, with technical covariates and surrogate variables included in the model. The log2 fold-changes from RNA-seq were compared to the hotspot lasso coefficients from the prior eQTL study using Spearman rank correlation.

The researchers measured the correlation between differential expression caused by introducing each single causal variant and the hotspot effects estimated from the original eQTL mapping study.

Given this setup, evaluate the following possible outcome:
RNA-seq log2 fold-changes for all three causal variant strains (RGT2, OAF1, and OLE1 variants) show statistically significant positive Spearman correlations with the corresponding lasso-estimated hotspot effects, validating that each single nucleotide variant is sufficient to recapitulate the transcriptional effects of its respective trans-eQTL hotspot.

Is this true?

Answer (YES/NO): YES